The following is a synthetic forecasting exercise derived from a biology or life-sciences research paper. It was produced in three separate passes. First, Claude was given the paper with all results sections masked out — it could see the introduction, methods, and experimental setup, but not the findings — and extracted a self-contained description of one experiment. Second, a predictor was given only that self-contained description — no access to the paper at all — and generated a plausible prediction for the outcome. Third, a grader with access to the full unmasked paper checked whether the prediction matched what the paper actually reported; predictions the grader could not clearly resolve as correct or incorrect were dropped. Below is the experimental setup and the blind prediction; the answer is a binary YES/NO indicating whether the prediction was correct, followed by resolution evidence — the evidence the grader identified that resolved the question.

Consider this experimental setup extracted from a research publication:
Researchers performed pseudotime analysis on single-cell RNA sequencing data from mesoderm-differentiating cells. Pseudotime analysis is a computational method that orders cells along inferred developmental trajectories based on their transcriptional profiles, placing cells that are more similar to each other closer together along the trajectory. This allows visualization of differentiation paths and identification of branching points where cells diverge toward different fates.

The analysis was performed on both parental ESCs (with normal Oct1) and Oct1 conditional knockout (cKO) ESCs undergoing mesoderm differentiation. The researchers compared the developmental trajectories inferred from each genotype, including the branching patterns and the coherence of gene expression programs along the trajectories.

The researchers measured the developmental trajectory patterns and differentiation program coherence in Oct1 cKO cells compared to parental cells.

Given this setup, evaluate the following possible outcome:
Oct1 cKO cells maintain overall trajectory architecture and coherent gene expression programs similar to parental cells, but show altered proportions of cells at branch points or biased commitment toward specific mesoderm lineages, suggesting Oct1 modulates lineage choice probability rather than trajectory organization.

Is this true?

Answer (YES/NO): NO